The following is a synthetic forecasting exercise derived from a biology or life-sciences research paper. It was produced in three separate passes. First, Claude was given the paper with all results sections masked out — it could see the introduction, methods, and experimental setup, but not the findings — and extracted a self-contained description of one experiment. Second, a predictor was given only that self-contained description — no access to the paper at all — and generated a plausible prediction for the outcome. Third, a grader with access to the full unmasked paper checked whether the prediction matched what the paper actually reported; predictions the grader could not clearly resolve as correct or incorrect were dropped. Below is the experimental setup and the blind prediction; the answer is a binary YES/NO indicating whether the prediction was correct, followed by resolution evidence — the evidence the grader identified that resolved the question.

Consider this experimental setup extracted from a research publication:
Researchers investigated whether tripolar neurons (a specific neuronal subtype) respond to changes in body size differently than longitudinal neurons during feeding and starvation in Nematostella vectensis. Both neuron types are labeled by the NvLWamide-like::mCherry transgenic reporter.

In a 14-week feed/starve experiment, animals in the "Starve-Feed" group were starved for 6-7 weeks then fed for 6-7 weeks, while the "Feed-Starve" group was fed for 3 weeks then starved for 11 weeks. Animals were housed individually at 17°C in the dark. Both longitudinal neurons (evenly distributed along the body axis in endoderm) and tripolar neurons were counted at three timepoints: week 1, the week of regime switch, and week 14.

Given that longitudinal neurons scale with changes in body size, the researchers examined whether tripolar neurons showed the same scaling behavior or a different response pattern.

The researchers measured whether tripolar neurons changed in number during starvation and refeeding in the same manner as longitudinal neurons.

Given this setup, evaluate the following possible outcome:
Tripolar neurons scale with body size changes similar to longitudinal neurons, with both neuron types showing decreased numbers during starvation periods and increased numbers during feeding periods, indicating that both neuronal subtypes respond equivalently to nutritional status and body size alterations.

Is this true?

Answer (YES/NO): YES